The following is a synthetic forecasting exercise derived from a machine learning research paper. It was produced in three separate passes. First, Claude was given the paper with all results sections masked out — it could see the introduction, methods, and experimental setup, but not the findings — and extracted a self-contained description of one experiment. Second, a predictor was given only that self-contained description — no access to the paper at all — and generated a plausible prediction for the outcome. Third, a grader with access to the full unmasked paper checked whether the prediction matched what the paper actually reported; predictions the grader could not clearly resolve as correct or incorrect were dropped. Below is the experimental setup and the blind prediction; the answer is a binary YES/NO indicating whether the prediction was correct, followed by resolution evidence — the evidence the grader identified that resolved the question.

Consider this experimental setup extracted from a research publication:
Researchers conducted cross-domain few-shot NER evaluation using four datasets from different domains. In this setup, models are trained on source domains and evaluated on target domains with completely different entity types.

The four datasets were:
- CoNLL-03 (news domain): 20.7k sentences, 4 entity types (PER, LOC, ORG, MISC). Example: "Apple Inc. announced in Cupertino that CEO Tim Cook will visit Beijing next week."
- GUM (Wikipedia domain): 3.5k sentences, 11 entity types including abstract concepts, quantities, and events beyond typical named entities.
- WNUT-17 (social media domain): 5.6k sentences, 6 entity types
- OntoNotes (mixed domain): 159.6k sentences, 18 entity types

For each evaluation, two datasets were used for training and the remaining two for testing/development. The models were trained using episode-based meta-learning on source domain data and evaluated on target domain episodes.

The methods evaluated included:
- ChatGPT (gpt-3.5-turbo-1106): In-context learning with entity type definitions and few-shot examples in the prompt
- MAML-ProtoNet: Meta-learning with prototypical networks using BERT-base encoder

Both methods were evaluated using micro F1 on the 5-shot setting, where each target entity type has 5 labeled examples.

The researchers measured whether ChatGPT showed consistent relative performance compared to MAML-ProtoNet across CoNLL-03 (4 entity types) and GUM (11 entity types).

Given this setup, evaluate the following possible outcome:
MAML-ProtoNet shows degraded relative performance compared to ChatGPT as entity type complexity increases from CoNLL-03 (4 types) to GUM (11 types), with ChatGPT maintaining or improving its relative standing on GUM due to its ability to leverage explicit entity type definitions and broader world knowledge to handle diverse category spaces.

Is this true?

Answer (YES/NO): NO